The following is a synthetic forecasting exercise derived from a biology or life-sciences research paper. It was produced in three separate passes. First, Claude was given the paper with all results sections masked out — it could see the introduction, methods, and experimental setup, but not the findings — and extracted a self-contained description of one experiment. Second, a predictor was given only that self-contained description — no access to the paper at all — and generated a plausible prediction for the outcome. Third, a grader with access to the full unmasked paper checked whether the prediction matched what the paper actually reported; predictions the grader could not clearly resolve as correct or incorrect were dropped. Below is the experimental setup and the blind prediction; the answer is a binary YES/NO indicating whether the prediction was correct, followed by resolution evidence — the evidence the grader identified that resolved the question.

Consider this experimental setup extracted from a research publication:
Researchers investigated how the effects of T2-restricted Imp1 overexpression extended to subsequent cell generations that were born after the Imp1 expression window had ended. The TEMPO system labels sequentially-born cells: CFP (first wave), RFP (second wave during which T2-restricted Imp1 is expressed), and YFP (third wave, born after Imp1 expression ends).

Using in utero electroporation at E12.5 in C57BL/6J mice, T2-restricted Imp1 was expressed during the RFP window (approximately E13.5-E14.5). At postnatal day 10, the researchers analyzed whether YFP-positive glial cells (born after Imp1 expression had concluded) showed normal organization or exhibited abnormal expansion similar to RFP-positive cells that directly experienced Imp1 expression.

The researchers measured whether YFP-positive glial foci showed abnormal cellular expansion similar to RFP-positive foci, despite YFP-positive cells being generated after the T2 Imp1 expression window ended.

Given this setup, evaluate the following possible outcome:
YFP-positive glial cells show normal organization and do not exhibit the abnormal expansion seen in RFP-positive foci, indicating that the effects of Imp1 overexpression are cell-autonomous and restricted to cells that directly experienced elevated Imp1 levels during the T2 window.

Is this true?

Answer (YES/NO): NO